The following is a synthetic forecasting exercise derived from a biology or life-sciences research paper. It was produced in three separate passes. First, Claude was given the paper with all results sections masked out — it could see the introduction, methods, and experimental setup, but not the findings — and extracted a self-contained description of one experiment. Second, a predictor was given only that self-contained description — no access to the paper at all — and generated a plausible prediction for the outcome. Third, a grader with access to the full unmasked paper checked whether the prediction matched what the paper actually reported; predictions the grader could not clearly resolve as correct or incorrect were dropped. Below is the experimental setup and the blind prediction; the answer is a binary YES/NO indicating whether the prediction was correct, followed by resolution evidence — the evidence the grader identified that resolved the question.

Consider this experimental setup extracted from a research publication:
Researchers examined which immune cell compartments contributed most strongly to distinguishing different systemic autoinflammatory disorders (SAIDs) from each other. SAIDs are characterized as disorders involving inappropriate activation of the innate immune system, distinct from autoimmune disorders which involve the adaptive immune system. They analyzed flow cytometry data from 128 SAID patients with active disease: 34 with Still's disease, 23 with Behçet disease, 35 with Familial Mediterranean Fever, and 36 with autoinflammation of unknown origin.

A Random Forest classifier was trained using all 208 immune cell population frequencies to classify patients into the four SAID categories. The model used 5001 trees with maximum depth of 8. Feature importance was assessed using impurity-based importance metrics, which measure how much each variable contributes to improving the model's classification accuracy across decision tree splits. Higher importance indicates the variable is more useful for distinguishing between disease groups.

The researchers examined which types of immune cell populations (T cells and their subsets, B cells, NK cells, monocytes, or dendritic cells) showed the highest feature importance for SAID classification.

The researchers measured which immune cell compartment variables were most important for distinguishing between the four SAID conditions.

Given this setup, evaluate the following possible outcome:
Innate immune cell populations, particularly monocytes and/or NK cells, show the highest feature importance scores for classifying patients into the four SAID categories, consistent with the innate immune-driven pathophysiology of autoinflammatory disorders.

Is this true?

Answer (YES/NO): NO